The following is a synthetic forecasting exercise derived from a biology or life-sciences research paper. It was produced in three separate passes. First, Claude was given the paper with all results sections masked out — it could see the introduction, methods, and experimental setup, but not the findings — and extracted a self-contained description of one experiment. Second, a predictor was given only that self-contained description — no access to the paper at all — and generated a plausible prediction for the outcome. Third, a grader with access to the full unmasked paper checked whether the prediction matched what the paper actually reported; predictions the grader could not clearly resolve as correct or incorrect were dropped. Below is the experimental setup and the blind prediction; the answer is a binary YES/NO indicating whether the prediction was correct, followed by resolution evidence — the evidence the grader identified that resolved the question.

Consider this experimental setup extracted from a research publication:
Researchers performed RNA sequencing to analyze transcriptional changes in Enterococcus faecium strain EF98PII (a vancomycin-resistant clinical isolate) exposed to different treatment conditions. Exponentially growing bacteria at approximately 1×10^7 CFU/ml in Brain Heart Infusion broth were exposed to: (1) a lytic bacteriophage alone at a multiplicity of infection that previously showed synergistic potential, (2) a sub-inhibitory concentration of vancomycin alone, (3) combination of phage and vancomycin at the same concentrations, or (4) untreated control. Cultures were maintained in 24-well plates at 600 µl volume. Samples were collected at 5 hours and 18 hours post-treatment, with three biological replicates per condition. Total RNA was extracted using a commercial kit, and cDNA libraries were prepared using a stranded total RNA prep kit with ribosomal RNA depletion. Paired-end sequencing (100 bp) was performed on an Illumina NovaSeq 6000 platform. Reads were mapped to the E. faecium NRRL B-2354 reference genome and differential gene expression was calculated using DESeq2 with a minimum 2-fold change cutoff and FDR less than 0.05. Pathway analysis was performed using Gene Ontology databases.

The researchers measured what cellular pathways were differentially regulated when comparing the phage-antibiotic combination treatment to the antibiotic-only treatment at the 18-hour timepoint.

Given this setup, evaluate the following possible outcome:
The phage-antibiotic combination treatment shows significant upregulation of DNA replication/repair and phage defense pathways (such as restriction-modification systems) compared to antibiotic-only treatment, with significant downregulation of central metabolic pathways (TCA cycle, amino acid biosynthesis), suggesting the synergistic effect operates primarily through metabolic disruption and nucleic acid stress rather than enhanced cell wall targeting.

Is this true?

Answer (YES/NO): NO